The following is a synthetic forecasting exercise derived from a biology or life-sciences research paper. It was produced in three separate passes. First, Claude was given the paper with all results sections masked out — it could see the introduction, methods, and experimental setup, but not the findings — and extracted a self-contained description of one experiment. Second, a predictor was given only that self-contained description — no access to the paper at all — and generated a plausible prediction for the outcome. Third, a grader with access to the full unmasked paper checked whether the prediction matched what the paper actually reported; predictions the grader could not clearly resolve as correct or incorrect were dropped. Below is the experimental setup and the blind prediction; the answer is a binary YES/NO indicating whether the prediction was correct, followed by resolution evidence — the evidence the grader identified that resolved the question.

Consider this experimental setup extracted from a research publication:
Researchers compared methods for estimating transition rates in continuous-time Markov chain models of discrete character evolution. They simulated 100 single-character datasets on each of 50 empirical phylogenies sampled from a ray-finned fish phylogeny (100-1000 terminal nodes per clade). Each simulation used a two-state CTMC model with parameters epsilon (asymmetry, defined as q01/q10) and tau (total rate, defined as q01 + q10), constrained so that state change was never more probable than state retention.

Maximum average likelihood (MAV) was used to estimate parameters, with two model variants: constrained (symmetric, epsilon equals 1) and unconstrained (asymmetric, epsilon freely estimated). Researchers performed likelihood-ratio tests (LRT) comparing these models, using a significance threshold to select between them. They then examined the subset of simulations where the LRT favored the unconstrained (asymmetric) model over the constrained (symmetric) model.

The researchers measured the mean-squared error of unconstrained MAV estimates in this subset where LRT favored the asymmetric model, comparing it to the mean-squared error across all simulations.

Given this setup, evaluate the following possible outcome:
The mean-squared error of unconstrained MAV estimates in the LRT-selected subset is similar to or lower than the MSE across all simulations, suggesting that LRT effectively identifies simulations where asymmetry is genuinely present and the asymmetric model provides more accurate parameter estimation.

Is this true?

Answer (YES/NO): NO